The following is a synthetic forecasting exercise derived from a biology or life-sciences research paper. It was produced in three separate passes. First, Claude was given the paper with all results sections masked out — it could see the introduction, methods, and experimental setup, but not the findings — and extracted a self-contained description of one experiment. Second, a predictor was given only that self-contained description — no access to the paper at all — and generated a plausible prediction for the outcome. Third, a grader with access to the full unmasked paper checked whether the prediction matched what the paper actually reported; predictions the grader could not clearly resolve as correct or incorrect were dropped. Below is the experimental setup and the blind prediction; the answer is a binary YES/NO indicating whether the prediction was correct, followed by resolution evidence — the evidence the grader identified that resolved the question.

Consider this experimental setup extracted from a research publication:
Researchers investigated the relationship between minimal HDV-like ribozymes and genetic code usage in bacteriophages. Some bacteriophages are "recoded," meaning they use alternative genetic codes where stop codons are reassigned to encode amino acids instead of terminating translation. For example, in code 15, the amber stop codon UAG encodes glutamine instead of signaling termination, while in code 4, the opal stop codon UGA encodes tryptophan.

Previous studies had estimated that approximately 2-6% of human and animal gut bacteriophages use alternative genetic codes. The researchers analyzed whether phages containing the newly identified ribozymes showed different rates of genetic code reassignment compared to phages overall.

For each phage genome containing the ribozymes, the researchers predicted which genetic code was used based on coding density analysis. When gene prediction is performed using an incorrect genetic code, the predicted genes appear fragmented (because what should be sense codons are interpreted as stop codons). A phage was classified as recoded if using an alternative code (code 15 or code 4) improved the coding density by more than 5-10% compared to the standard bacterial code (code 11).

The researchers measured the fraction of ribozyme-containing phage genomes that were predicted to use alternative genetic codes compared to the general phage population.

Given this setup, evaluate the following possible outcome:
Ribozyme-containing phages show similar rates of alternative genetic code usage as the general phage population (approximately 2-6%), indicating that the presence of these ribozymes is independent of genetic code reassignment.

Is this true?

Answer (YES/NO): NO